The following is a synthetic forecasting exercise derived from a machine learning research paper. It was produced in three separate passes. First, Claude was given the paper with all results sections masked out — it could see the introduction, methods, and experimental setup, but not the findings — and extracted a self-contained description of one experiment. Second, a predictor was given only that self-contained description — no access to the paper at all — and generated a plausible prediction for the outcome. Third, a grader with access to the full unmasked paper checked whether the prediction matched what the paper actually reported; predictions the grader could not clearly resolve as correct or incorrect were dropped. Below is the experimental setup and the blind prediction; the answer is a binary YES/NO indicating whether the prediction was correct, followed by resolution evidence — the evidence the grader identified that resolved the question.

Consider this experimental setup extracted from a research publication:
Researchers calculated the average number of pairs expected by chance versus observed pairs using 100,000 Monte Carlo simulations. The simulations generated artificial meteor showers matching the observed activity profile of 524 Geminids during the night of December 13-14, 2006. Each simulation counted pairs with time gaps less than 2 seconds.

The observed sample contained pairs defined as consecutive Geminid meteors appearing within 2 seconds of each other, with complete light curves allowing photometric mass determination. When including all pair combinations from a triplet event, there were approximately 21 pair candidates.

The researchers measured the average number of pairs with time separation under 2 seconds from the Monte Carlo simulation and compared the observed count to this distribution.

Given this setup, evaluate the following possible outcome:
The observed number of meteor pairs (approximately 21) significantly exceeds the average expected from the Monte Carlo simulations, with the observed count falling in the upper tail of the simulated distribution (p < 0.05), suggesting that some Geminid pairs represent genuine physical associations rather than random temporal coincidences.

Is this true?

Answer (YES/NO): NO